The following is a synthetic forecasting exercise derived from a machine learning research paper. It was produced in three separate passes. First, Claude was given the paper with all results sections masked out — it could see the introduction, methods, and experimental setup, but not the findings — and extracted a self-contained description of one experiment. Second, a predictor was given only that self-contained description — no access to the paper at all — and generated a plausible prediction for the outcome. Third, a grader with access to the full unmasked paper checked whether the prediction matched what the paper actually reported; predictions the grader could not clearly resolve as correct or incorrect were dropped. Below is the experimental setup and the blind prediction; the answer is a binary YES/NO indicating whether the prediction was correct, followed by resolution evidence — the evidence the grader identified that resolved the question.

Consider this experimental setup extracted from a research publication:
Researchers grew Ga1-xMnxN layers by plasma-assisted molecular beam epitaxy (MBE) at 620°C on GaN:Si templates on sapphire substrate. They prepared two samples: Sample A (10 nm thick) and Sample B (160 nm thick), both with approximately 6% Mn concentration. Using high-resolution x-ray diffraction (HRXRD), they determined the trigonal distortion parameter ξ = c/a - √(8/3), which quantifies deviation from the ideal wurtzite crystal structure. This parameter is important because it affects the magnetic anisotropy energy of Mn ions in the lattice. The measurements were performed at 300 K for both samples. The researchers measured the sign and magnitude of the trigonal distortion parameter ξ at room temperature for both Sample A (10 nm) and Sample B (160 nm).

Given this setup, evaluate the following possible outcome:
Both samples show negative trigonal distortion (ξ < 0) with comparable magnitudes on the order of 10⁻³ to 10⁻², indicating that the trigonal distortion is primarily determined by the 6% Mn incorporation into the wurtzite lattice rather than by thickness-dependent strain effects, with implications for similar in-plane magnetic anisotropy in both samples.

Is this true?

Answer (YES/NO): NO